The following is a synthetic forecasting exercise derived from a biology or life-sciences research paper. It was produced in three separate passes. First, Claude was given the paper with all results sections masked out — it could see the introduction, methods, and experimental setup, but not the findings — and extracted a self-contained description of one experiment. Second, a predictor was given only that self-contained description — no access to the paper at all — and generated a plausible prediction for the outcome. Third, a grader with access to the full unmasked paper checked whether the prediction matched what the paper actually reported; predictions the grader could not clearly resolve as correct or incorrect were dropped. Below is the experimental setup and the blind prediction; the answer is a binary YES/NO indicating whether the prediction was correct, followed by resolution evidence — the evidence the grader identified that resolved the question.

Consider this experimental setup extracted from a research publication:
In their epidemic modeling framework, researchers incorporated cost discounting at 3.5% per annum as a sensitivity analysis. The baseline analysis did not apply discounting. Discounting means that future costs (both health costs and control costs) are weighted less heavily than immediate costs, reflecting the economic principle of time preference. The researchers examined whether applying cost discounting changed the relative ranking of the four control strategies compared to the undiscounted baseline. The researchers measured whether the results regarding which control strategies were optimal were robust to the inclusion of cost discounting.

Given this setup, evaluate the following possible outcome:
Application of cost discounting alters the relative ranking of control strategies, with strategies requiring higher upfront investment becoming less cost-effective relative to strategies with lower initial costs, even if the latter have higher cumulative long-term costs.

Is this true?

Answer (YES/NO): NO